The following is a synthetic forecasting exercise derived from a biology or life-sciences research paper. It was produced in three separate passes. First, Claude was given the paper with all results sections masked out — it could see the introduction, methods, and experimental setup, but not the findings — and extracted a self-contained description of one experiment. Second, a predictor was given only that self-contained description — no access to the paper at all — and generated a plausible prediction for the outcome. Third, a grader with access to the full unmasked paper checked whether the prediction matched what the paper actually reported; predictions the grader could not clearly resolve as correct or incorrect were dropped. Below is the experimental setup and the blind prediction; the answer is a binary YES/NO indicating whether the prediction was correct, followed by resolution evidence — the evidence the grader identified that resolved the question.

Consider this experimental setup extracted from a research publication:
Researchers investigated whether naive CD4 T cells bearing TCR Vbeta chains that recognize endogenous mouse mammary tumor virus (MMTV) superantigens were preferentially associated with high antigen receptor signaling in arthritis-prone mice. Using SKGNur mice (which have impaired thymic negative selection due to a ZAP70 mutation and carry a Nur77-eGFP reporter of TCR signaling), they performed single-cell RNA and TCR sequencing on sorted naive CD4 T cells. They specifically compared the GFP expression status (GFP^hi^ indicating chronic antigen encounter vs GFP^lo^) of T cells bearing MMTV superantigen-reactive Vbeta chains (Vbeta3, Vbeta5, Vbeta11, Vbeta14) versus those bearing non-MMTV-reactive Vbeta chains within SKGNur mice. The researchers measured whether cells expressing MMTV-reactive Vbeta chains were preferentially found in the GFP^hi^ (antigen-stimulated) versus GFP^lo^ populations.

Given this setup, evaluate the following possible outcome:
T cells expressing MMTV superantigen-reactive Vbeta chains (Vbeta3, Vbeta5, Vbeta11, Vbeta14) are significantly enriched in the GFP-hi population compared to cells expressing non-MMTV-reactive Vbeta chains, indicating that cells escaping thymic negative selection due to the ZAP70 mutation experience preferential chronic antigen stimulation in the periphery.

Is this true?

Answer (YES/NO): NO